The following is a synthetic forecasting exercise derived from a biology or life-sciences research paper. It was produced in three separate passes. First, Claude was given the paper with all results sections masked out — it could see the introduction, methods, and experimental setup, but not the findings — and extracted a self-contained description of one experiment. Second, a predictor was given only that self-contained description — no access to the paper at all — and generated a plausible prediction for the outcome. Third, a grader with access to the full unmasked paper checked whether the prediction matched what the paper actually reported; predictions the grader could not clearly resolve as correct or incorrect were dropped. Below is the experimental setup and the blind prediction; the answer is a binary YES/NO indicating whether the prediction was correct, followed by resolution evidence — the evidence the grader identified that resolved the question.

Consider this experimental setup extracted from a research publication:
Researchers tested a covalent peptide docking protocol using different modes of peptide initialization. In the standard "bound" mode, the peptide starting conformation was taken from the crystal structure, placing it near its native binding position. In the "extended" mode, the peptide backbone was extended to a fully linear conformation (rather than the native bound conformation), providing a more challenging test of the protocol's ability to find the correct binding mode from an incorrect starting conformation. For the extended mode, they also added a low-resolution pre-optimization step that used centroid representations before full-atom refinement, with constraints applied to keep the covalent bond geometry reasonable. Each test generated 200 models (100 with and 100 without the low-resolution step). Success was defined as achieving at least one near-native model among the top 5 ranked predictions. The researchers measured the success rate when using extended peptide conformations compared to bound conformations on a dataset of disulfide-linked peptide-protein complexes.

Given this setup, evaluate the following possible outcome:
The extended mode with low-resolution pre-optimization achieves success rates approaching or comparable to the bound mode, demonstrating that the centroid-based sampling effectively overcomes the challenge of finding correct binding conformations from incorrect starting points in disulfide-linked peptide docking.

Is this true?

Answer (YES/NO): NO